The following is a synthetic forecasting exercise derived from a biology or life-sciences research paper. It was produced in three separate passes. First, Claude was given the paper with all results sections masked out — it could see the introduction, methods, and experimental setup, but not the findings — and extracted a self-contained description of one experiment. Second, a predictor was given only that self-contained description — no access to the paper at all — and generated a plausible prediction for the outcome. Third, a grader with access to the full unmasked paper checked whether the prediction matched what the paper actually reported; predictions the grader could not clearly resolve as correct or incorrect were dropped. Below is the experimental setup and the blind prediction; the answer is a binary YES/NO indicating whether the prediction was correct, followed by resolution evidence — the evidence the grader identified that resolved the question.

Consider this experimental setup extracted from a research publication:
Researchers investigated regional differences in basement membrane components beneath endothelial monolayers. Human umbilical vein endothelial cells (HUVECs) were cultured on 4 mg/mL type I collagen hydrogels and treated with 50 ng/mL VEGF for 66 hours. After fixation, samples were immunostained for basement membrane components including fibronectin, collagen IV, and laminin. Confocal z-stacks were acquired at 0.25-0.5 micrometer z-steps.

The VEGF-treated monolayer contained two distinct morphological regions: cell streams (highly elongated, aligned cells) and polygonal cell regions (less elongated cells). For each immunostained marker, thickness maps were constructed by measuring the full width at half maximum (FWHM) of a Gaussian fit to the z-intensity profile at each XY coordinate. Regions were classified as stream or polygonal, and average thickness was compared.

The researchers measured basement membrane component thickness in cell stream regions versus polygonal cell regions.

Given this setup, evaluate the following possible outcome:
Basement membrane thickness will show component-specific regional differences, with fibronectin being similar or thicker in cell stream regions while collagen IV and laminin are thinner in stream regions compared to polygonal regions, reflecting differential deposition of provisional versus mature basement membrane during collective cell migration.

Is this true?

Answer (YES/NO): NO